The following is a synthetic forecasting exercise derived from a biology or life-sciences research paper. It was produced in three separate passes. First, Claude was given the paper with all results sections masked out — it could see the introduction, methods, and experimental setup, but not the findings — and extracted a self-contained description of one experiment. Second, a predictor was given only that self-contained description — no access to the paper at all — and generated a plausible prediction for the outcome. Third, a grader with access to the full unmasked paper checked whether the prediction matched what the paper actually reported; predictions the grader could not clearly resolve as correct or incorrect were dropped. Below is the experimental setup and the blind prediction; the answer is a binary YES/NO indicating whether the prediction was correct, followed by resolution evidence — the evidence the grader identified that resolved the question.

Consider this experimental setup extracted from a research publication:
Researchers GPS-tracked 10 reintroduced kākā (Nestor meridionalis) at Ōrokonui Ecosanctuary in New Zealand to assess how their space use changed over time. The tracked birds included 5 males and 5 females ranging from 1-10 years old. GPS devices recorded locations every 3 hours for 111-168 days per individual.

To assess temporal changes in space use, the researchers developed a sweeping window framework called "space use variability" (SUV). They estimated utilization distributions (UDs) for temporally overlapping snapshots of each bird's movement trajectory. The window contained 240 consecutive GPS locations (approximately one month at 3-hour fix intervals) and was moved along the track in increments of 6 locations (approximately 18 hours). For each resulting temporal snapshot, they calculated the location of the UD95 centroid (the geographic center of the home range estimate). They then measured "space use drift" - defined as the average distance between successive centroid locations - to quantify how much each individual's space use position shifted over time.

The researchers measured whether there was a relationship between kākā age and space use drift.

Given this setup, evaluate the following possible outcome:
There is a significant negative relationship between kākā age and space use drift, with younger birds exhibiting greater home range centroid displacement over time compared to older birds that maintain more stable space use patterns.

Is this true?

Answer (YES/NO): YES